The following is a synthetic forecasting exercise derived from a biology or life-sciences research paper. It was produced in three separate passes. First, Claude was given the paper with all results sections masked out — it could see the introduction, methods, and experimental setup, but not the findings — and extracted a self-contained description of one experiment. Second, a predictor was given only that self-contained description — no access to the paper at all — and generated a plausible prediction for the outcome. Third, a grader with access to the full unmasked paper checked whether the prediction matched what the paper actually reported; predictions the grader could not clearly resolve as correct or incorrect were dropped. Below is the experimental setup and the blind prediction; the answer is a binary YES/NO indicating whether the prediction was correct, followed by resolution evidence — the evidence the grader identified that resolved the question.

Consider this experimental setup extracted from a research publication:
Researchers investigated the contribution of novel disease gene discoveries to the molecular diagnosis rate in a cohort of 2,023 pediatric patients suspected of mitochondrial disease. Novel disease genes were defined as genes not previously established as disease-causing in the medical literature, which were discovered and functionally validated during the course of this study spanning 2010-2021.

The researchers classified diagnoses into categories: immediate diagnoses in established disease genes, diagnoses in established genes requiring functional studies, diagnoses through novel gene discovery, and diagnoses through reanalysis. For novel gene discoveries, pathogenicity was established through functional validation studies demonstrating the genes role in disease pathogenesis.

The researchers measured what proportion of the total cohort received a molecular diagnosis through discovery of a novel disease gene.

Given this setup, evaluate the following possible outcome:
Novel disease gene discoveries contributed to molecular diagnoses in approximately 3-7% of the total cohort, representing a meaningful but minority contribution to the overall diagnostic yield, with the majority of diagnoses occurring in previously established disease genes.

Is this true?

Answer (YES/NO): YES